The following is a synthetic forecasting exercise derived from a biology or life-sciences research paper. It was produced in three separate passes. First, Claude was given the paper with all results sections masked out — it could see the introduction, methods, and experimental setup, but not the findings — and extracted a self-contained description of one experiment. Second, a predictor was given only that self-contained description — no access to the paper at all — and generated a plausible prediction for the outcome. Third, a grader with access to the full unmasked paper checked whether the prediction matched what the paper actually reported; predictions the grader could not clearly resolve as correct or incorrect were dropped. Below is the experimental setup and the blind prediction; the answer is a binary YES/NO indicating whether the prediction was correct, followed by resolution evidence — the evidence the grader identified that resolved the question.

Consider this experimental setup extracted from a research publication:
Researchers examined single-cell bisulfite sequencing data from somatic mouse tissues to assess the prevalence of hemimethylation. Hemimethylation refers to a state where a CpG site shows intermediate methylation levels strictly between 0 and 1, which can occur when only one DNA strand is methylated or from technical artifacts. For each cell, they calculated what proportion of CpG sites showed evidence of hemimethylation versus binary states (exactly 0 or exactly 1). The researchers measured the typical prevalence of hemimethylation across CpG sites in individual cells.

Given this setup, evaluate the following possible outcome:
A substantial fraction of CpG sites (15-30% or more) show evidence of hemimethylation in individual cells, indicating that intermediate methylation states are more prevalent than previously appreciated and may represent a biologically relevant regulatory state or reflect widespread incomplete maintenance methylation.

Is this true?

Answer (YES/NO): NO